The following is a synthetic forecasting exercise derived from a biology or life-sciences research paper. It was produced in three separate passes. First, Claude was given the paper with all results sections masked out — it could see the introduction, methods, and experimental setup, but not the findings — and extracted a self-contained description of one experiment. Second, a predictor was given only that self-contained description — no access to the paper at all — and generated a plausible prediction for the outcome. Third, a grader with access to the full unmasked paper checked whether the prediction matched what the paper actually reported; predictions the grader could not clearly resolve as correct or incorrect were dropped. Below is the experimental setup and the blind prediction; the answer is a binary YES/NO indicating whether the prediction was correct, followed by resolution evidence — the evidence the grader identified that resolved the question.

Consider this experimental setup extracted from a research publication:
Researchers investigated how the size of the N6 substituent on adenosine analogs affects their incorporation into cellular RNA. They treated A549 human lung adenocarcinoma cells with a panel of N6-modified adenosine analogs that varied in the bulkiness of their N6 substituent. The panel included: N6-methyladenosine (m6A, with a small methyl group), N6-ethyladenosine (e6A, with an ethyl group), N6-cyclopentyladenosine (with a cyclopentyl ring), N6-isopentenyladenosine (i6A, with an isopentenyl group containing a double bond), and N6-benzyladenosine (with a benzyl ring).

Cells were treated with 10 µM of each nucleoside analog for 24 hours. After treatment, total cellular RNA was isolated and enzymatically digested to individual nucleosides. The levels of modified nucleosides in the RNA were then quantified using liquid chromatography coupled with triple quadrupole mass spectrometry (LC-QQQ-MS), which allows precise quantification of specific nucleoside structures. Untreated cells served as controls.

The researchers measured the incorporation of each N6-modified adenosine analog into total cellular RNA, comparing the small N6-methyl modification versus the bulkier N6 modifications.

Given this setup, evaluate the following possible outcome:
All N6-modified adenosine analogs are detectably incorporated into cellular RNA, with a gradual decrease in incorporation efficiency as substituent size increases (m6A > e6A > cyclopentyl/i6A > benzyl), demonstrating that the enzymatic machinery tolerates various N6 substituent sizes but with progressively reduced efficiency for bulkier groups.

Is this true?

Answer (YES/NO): NO